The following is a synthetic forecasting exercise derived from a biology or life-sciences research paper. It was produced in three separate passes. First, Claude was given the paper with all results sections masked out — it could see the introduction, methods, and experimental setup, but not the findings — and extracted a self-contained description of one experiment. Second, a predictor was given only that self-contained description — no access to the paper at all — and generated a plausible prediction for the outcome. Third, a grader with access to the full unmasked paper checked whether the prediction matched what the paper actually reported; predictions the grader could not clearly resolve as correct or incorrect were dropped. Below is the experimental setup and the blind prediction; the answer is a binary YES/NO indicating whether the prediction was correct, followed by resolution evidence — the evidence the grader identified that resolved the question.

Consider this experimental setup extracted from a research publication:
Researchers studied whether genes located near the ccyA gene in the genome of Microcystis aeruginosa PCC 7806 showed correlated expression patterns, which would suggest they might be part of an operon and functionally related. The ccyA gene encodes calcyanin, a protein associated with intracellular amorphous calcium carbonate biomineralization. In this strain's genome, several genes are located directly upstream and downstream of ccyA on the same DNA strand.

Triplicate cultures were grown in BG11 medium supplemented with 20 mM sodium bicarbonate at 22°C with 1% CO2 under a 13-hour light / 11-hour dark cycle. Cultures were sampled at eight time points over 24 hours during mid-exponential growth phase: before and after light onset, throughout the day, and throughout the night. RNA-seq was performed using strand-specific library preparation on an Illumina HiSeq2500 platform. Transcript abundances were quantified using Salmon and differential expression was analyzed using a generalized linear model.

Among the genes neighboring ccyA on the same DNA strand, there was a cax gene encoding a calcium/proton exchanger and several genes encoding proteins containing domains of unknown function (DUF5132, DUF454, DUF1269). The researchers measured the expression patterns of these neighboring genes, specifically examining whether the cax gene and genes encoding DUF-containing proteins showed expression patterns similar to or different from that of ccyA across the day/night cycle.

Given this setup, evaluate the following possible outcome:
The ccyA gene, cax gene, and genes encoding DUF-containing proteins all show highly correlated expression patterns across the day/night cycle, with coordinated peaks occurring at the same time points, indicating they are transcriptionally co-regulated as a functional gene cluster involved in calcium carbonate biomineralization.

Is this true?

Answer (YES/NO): YES